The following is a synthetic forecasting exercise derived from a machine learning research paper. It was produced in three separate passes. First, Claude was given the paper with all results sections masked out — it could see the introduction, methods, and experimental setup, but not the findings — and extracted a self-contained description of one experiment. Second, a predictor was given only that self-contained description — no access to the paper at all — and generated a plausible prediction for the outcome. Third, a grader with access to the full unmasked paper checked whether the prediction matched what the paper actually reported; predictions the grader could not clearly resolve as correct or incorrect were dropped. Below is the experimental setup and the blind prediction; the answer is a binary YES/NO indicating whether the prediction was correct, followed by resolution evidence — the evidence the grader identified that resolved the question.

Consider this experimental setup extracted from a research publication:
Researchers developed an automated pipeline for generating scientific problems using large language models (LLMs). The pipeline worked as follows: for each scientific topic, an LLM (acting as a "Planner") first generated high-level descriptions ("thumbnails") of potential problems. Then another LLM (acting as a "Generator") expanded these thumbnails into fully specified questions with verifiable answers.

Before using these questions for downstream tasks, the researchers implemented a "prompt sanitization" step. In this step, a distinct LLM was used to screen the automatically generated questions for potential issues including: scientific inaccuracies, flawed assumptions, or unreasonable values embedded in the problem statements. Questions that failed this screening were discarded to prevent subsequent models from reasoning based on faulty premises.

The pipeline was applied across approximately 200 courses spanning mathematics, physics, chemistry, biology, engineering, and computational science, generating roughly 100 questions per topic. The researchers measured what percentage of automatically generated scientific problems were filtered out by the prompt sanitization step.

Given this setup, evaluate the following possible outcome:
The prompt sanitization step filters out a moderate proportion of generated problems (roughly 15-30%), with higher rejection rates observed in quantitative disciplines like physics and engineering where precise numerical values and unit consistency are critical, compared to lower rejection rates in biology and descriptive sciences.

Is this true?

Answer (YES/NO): NO